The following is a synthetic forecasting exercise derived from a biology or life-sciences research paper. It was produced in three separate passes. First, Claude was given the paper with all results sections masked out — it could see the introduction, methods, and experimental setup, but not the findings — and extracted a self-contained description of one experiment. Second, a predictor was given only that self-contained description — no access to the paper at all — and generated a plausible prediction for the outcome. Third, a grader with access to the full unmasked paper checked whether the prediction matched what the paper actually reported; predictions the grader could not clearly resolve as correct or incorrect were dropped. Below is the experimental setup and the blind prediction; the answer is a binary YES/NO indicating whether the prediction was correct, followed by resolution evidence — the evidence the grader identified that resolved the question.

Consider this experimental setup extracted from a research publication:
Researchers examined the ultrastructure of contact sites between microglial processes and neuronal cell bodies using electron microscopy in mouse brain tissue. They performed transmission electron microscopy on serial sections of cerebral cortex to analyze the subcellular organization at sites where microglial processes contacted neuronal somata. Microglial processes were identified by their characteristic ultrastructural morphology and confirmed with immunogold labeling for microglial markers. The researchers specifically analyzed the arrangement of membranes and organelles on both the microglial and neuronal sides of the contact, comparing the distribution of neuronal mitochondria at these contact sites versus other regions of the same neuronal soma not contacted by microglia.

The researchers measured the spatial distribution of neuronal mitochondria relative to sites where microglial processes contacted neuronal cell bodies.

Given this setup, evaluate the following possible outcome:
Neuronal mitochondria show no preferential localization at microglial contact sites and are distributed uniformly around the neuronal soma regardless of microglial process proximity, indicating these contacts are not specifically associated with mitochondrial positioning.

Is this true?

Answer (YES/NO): NO